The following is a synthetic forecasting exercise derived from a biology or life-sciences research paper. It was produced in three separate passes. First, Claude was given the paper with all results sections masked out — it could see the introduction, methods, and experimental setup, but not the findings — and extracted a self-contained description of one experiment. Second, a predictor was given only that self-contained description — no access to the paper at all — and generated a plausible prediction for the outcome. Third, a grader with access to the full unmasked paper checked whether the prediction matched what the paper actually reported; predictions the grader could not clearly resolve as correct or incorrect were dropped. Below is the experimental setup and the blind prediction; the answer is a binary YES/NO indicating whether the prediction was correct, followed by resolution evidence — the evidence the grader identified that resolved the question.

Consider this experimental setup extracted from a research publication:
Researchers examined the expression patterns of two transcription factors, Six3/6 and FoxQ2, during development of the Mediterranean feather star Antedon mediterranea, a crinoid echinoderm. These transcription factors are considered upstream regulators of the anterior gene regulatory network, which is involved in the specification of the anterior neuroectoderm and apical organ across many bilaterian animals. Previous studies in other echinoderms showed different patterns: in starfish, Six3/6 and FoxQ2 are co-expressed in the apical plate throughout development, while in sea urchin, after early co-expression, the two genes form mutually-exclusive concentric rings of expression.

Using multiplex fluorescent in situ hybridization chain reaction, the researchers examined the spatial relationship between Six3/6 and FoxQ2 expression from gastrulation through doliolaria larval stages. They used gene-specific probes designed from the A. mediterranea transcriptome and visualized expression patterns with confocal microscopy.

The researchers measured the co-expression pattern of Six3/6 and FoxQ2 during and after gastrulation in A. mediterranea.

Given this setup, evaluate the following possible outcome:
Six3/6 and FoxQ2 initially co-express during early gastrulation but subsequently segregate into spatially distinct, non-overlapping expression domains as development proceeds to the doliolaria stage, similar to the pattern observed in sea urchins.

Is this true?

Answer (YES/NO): YES